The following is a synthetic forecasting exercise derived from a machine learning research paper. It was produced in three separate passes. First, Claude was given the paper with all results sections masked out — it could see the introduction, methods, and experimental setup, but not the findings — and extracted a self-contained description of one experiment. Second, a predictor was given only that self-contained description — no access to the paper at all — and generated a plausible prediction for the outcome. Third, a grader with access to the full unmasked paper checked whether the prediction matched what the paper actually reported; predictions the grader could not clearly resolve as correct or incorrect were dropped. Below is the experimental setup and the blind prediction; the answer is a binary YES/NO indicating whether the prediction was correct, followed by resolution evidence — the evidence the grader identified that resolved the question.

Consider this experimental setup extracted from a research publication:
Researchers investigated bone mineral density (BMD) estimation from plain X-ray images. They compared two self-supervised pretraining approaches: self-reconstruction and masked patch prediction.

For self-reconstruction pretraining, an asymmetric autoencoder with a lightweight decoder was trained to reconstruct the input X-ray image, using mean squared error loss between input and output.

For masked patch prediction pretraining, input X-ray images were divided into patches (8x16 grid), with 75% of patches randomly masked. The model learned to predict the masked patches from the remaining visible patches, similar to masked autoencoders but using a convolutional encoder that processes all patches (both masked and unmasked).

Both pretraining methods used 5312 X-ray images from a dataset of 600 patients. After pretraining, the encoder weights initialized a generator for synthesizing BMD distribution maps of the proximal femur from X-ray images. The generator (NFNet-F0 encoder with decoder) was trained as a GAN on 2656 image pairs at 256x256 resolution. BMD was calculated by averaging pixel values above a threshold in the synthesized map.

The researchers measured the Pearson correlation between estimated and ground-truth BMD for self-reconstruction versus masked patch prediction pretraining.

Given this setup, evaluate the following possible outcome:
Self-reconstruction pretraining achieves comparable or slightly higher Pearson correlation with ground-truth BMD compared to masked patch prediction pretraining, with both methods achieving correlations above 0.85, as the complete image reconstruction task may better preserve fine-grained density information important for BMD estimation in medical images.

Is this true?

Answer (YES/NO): NO